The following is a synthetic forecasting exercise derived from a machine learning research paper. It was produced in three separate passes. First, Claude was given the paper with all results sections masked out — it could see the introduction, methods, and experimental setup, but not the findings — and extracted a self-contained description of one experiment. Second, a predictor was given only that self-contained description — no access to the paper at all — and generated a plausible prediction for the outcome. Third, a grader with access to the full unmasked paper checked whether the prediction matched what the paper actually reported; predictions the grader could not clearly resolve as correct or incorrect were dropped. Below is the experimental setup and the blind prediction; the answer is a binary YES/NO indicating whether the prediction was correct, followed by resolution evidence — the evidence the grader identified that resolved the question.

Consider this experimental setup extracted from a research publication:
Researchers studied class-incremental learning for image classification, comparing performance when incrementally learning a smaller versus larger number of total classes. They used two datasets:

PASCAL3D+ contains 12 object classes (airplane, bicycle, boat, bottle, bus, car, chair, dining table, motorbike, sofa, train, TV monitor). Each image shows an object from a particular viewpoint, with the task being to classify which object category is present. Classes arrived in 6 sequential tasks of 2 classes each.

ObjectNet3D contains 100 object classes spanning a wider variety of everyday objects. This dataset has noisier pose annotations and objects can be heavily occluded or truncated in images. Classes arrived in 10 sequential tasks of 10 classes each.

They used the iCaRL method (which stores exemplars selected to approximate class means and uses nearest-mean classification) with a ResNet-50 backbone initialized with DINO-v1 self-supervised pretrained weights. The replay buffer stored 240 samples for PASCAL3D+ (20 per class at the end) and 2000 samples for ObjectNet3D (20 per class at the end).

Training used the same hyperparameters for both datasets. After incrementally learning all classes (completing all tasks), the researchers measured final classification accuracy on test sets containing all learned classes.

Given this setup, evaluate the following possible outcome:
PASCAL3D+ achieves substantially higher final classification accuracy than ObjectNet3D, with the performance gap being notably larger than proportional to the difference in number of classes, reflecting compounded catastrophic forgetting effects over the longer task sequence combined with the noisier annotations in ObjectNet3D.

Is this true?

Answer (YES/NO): YES